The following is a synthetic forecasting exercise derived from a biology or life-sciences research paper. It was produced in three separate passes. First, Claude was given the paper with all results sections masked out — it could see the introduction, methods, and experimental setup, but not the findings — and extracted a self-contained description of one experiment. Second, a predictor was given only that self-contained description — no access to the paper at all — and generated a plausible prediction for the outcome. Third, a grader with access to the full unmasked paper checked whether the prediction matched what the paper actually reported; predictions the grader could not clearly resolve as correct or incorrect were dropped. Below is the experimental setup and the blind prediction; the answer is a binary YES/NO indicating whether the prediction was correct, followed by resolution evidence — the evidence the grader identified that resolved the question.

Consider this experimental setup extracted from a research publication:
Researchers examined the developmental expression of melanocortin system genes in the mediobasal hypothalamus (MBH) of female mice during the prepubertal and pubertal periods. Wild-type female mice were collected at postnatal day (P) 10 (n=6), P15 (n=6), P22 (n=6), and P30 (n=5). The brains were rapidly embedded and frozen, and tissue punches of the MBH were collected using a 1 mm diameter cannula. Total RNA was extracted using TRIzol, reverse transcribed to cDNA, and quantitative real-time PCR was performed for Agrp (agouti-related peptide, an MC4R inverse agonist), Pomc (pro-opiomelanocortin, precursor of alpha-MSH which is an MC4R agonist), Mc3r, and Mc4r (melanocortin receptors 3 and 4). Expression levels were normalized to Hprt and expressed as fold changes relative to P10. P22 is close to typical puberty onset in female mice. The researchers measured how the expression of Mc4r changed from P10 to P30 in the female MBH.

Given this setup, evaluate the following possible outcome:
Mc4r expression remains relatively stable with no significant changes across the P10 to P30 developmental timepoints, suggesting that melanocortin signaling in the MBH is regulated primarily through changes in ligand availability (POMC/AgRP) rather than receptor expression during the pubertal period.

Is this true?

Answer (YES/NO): NO